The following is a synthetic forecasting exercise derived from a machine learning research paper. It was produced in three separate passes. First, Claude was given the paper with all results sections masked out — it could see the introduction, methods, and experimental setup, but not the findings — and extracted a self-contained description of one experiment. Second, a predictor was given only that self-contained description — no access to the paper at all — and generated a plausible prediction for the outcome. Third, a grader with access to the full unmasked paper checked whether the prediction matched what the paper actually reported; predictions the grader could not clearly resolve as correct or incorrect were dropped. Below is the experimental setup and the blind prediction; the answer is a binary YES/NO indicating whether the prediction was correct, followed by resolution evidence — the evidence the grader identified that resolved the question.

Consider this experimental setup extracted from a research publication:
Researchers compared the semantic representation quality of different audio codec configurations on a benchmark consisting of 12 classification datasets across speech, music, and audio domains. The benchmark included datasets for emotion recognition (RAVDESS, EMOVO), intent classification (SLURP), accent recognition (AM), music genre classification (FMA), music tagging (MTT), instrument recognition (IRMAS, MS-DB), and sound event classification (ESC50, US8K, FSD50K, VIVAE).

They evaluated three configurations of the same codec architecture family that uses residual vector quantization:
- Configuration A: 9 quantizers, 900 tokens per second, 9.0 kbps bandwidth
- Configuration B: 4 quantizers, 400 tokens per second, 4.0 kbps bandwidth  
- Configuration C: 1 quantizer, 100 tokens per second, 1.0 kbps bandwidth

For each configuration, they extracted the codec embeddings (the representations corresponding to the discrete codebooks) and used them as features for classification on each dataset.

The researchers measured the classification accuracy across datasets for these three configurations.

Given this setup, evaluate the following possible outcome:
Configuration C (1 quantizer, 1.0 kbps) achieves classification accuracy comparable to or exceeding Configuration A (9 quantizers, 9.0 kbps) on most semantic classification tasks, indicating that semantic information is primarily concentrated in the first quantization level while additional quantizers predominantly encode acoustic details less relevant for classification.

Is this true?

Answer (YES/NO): NO